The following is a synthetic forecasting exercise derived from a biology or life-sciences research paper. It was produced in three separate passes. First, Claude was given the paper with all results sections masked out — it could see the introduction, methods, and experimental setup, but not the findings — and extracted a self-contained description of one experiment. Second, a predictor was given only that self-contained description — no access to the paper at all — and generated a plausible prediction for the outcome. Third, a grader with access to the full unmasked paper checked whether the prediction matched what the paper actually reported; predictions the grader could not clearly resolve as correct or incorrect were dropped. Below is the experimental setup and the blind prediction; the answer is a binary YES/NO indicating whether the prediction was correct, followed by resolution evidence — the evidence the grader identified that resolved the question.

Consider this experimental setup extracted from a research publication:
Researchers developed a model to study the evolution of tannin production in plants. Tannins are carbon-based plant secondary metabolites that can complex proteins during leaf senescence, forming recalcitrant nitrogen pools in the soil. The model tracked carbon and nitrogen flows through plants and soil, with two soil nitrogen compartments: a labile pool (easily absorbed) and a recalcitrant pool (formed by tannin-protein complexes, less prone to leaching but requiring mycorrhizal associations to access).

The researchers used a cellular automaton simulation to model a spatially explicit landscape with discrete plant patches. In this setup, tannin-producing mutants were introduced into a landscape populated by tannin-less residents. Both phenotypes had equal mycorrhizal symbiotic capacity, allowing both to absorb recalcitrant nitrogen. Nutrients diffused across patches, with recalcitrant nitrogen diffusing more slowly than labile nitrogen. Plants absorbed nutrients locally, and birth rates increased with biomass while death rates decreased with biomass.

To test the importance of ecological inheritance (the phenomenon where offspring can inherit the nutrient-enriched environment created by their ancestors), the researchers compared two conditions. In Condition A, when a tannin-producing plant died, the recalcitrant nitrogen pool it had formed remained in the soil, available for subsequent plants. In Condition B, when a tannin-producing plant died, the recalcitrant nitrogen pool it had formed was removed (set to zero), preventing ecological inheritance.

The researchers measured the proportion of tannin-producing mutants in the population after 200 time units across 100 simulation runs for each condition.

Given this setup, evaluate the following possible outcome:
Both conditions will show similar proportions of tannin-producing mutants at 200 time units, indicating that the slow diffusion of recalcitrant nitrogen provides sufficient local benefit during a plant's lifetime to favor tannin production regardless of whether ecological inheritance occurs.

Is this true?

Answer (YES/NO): NO